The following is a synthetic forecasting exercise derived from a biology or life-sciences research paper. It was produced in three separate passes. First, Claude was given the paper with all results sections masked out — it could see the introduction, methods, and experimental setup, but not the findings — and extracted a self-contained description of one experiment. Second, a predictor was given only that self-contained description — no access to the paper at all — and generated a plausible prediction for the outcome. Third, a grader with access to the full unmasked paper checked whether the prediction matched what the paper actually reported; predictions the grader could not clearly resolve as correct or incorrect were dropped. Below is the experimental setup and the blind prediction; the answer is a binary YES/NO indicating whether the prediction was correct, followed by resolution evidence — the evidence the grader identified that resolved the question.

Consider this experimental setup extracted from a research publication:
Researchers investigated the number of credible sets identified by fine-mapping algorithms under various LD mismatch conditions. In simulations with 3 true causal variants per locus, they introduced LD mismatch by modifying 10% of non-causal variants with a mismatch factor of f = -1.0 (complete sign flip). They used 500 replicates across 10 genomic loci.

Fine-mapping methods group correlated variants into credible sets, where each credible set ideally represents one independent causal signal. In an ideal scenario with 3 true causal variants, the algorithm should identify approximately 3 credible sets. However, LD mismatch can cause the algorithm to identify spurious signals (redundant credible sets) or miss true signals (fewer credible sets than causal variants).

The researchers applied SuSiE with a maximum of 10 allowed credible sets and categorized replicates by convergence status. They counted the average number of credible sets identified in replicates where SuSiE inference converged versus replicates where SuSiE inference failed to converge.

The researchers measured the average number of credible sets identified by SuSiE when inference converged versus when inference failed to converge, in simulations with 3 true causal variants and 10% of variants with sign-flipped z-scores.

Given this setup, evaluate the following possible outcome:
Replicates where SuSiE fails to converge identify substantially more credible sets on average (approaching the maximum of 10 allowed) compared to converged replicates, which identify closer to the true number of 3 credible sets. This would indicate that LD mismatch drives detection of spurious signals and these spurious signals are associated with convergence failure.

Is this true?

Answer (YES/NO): YES